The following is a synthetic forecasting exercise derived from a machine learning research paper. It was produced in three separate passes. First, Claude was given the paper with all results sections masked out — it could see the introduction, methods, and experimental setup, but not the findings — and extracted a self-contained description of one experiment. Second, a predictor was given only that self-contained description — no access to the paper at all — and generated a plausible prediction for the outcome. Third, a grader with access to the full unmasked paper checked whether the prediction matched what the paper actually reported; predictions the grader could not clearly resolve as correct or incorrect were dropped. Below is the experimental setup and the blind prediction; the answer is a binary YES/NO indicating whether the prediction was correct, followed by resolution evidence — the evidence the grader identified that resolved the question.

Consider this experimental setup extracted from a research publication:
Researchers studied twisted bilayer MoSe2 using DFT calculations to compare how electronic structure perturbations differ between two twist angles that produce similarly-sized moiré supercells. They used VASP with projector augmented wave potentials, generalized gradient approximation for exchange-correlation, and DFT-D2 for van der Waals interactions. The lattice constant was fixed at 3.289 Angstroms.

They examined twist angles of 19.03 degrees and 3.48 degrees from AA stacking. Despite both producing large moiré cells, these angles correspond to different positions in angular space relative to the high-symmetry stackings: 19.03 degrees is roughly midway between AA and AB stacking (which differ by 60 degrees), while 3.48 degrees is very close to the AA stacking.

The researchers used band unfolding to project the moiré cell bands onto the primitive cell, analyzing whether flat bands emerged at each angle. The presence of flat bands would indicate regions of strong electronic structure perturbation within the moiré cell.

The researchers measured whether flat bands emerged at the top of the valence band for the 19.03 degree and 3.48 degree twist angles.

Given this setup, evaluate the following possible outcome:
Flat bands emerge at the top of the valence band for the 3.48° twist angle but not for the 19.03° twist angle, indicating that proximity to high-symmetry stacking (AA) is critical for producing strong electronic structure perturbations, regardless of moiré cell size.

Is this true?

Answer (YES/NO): YES